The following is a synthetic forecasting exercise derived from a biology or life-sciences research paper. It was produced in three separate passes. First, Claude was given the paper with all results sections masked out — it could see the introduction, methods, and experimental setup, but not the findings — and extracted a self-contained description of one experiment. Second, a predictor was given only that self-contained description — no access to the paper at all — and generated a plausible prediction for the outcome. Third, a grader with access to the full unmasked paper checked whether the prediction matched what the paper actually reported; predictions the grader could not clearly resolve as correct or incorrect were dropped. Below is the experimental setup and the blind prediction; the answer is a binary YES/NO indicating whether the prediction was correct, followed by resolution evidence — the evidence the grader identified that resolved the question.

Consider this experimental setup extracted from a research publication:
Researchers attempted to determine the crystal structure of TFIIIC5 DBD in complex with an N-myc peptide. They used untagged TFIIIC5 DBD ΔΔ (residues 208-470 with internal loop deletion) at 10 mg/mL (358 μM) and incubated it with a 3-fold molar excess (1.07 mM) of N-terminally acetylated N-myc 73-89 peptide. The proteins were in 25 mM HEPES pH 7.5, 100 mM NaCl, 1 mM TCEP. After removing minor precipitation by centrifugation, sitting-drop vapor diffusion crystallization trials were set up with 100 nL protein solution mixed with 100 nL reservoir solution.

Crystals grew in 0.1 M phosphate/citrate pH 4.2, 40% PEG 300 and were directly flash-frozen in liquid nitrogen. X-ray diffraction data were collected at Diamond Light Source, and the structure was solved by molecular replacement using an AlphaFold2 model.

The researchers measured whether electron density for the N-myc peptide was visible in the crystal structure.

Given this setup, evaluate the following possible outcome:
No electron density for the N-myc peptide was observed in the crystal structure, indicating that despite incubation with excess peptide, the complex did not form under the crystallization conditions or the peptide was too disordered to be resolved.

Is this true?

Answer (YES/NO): YES